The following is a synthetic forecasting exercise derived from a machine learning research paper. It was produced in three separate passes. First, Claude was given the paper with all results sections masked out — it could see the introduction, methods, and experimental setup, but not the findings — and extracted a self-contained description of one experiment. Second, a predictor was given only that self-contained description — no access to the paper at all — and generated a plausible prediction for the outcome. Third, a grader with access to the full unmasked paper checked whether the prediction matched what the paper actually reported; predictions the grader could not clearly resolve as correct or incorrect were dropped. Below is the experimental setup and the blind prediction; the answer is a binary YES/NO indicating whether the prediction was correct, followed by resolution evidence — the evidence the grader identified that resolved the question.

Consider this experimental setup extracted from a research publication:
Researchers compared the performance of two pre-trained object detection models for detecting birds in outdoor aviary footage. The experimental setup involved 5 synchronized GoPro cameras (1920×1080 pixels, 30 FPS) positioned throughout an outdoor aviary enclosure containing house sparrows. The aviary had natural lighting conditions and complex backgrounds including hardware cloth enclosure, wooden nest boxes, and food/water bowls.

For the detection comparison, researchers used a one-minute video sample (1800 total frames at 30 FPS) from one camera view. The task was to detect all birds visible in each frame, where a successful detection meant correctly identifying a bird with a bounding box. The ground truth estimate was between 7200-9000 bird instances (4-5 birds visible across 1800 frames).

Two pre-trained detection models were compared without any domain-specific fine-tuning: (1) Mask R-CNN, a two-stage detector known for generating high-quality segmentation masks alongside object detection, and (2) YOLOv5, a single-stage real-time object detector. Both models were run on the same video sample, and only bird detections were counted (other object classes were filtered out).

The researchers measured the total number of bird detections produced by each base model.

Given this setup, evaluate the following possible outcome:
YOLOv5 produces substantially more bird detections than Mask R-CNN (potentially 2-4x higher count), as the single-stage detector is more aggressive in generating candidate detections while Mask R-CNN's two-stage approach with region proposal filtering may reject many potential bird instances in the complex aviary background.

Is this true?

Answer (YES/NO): NO